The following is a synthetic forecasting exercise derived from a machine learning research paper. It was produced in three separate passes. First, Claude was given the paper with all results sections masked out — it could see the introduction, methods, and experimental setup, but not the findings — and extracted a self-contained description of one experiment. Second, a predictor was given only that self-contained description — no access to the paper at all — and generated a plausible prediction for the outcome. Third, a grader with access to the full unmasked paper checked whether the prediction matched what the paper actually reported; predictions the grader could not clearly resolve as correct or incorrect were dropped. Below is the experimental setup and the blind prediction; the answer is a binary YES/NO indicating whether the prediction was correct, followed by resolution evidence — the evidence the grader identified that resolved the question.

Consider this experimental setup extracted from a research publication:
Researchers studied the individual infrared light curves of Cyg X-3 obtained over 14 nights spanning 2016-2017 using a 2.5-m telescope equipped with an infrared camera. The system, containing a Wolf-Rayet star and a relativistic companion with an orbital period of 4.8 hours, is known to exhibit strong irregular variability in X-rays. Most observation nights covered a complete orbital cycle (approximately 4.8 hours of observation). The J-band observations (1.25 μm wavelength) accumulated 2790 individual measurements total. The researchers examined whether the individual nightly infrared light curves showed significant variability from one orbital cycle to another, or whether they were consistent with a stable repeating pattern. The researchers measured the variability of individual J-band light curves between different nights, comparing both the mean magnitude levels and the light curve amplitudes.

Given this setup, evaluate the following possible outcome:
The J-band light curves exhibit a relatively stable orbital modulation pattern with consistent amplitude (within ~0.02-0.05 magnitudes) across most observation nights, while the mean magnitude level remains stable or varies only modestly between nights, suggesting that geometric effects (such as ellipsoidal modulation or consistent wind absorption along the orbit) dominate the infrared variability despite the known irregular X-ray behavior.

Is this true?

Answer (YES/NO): NO